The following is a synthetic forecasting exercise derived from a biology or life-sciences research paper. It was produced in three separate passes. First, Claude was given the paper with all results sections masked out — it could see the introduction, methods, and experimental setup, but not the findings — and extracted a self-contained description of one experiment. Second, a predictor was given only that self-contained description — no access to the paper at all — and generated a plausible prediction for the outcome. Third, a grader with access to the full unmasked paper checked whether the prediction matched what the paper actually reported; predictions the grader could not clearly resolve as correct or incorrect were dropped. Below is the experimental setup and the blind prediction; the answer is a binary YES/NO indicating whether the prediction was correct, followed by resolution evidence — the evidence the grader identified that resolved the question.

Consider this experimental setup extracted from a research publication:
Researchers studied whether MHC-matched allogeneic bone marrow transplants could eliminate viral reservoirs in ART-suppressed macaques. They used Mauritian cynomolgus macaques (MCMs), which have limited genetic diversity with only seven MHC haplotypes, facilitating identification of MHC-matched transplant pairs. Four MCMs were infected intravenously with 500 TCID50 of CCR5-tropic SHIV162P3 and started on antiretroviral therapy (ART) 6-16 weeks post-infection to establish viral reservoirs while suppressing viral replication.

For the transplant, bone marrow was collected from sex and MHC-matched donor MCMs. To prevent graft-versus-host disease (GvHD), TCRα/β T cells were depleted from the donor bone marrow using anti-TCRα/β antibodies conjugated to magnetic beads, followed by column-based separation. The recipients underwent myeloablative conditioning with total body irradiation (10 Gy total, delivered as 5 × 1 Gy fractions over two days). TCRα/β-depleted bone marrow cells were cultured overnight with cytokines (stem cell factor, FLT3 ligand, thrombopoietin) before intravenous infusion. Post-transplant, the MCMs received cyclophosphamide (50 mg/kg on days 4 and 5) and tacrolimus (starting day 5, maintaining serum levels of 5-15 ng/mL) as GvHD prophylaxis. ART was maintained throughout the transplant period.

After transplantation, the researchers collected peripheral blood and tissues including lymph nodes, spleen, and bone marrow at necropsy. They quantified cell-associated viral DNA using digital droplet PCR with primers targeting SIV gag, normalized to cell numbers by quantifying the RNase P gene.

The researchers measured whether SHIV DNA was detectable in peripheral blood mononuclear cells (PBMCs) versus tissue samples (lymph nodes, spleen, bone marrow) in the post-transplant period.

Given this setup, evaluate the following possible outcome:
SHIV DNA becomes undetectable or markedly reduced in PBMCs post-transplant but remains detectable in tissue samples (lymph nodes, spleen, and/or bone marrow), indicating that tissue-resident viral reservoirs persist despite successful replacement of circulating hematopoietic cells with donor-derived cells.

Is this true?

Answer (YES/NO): YES